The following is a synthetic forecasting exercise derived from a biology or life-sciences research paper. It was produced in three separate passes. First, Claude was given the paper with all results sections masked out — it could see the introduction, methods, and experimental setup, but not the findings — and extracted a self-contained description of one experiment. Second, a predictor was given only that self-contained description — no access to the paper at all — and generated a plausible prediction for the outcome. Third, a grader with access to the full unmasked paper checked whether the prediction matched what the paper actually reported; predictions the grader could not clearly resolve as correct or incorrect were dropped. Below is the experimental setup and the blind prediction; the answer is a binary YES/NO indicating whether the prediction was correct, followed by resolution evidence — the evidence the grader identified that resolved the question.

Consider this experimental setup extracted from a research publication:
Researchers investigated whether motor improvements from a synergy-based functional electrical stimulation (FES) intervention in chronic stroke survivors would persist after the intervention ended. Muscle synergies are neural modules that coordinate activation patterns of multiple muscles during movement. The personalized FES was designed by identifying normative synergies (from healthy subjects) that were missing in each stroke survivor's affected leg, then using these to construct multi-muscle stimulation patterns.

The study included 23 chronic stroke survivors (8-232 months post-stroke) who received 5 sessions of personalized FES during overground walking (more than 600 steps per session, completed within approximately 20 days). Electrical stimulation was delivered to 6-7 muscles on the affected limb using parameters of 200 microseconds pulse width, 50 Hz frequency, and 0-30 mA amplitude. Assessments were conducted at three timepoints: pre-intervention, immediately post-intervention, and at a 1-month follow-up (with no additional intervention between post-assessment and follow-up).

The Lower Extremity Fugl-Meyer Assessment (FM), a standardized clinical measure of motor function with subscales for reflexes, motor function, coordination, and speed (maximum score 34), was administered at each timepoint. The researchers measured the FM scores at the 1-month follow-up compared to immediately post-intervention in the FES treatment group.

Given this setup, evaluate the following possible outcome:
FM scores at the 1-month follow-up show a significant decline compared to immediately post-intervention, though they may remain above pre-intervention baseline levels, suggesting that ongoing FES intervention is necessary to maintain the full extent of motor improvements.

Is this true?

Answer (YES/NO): NO